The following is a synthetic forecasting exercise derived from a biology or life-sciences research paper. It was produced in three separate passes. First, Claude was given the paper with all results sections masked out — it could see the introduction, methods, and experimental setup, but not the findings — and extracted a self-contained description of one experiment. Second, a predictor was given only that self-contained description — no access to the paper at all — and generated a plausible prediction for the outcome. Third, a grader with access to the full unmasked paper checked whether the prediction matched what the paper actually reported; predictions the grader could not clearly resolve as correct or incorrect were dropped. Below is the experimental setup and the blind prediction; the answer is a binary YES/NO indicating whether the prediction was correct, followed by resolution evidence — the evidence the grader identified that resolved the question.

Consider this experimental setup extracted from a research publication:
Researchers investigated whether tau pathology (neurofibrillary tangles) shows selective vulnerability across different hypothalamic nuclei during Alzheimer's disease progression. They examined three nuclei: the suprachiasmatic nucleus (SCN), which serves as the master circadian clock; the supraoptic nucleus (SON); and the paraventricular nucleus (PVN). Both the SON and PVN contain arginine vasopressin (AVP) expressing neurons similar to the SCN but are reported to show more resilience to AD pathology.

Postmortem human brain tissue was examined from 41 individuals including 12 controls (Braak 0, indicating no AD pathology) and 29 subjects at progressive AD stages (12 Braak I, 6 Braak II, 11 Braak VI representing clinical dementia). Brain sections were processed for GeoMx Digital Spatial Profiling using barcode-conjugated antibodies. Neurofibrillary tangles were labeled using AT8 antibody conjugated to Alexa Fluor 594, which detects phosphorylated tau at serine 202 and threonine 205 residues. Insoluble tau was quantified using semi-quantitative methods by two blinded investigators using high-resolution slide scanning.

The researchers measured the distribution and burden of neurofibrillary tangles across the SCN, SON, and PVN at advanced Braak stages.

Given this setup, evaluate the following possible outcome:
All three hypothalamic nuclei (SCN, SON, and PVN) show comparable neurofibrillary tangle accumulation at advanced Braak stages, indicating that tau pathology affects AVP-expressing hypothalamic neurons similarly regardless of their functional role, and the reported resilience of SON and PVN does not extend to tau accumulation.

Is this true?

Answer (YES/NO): NO